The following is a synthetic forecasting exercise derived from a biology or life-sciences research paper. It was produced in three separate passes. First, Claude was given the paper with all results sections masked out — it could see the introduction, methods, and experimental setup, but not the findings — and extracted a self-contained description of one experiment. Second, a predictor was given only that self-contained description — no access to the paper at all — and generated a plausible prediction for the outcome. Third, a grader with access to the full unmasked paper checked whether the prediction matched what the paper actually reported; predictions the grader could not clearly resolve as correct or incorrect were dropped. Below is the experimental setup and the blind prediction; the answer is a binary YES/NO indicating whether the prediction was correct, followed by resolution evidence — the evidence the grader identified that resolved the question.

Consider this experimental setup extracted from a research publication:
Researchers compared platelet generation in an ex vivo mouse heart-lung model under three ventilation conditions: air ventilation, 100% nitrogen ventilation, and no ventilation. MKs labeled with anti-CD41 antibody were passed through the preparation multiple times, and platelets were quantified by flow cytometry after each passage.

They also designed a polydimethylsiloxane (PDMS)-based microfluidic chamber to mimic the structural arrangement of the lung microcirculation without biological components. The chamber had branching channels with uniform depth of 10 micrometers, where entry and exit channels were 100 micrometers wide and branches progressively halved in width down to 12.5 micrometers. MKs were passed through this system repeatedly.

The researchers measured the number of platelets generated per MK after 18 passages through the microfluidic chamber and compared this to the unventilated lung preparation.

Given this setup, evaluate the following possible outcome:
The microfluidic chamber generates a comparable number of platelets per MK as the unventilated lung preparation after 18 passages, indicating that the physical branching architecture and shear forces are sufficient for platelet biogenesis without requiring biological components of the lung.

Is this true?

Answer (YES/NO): YES